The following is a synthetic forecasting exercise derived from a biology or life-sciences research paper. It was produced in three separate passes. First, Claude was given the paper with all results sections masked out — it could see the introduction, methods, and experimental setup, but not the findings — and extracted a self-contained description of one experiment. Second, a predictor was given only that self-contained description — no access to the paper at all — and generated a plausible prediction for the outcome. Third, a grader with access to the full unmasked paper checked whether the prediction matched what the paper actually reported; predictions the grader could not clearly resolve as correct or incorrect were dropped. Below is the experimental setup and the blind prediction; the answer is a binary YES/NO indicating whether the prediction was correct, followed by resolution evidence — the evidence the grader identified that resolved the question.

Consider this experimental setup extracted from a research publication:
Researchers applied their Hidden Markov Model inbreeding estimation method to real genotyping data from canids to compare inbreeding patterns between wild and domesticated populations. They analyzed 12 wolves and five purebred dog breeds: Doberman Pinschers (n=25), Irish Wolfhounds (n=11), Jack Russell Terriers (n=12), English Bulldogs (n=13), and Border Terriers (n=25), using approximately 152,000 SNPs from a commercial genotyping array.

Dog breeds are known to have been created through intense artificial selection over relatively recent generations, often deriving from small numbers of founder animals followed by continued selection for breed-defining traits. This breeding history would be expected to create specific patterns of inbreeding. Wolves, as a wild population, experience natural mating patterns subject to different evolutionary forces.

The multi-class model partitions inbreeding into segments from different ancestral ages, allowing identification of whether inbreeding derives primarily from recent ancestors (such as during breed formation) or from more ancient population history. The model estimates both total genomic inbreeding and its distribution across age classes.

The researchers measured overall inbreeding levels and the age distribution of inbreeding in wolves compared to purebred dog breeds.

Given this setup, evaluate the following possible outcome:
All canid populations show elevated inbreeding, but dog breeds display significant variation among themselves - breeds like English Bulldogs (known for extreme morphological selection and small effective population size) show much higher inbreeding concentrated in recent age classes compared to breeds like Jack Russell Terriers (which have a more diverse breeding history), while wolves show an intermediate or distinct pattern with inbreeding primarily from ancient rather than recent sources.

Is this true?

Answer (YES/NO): YES